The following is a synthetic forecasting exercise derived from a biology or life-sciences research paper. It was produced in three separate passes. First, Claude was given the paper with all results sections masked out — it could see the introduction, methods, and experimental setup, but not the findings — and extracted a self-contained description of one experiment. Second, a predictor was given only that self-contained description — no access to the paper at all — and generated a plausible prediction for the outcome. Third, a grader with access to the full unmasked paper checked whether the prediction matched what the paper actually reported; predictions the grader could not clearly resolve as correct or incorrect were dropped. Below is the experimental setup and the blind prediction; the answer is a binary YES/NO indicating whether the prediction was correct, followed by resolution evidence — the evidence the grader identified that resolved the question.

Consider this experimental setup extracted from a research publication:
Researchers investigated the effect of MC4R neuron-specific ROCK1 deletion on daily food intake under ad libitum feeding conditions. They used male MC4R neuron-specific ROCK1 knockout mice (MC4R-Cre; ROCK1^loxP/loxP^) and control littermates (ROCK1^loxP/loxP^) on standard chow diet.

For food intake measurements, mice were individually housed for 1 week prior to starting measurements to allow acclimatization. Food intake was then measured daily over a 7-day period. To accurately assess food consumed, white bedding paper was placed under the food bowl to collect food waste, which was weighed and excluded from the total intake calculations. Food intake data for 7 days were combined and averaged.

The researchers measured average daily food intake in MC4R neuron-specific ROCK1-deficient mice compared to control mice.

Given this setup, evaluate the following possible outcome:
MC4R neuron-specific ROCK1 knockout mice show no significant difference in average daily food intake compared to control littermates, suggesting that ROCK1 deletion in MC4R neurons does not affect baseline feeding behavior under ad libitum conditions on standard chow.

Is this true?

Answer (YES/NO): NO